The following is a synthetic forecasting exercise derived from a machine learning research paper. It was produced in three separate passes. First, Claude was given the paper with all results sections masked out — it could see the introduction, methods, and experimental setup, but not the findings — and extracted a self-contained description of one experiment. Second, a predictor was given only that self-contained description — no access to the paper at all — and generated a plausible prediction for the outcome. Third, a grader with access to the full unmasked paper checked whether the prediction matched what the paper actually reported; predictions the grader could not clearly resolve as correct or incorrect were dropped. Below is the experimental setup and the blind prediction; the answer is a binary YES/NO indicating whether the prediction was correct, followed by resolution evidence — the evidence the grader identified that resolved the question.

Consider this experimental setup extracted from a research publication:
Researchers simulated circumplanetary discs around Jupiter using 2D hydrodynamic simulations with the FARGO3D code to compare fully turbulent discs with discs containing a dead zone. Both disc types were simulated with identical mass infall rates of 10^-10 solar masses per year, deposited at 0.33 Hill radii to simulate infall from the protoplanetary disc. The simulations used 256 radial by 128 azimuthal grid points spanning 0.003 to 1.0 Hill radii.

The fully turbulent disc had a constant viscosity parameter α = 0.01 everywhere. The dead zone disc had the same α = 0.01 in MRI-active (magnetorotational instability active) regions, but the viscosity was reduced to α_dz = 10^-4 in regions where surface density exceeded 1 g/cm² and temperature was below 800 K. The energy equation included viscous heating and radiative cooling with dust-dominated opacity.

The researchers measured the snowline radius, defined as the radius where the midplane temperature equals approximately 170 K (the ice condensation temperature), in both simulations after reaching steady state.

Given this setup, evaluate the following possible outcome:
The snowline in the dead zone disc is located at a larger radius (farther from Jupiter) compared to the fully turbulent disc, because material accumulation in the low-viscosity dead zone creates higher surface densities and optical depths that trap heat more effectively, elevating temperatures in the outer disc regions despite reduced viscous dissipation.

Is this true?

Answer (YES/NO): NO